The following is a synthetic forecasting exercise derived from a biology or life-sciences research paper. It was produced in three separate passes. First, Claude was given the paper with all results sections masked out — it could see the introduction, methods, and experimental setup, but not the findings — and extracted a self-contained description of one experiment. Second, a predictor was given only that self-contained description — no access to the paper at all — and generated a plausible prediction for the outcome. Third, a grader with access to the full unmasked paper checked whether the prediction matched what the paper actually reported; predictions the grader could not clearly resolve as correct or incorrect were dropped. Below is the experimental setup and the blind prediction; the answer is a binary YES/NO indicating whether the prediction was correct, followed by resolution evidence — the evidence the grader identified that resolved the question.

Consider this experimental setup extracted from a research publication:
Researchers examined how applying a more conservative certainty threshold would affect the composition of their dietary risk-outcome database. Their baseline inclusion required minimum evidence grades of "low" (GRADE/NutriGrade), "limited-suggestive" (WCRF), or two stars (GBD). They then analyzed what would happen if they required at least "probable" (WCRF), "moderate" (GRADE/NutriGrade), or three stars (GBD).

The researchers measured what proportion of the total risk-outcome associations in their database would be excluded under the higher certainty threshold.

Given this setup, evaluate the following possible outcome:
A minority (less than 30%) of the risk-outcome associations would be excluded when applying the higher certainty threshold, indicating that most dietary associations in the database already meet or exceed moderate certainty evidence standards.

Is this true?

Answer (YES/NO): NO